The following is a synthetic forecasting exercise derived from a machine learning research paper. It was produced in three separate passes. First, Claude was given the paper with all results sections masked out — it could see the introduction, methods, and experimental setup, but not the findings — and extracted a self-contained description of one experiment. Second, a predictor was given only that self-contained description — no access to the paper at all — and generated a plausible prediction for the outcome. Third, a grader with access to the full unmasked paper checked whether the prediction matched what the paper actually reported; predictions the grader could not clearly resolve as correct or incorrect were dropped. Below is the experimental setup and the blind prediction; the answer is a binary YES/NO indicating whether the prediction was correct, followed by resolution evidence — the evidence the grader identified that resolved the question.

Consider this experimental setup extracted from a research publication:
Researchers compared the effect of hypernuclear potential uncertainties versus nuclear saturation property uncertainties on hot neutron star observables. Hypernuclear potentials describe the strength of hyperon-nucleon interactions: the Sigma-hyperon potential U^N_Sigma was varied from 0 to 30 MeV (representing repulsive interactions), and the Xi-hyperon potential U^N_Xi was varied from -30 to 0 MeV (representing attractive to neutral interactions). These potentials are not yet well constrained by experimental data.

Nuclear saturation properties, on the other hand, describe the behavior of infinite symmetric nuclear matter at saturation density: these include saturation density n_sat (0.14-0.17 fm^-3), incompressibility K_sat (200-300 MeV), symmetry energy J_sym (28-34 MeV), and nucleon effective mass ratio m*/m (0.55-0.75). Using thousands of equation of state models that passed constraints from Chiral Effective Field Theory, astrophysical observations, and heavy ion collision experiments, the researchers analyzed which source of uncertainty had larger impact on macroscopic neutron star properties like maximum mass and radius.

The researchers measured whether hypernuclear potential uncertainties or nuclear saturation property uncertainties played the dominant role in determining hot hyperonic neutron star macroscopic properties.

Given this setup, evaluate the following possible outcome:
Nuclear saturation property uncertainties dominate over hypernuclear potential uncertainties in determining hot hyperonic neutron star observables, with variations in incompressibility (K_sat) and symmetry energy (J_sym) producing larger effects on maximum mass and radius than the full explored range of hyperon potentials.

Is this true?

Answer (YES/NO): NO